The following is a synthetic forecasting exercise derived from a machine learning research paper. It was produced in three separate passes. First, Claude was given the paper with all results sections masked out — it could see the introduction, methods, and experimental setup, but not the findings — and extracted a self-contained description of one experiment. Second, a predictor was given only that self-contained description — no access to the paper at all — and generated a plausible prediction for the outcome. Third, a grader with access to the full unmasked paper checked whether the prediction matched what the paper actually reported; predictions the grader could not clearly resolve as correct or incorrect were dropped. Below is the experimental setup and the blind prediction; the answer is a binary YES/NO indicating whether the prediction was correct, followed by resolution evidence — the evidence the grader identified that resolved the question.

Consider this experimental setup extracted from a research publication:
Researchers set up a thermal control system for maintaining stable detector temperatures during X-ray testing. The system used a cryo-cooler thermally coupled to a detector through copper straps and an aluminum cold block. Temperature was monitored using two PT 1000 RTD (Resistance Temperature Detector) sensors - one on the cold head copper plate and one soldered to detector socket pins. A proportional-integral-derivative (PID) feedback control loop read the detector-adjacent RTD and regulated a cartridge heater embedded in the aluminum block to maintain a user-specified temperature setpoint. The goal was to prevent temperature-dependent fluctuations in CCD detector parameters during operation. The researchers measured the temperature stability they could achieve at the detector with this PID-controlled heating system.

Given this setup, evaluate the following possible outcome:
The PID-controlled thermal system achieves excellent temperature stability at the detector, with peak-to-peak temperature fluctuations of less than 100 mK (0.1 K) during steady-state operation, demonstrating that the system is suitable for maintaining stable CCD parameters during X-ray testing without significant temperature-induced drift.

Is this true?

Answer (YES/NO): YES